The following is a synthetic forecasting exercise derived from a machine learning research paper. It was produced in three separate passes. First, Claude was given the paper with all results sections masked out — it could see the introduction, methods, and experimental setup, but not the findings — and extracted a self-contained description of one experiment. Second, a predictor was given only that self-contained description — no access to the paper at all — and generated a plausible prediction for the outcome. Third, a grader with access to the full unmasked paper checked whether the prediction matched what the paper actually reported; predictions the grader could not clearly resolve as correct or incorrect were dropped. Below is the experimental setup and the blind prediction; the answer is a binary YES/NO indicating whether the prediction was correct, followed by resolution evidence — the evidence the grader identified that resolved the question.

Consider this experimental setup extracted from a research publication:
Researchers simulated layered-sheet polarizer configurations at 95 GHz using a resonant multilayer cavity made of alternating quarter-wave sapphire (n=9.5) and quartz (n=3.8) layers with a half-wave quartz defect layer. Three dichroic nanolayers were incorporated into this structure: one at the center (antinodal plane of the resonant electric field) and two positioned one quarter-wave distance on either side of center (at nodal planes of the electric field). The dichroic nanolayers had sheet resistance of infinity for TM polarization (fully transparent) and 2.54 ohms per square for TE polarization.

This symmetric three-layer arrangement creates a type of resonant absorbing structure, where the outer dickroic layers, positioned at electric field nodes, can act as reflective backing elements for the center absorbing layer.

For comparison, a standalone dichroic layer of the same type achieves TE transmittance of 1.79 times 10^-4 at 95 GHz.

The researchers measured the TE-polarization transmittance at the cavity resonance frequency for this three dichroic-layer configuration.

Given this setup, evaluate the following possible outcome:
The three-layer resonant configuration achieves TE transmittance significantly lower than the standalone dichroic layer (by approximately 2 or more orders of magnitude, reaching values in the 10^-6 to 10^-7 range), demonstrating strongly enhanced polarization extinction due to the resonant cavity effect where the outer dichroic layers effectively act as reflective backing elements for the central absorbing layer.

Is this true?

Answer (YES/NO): NO